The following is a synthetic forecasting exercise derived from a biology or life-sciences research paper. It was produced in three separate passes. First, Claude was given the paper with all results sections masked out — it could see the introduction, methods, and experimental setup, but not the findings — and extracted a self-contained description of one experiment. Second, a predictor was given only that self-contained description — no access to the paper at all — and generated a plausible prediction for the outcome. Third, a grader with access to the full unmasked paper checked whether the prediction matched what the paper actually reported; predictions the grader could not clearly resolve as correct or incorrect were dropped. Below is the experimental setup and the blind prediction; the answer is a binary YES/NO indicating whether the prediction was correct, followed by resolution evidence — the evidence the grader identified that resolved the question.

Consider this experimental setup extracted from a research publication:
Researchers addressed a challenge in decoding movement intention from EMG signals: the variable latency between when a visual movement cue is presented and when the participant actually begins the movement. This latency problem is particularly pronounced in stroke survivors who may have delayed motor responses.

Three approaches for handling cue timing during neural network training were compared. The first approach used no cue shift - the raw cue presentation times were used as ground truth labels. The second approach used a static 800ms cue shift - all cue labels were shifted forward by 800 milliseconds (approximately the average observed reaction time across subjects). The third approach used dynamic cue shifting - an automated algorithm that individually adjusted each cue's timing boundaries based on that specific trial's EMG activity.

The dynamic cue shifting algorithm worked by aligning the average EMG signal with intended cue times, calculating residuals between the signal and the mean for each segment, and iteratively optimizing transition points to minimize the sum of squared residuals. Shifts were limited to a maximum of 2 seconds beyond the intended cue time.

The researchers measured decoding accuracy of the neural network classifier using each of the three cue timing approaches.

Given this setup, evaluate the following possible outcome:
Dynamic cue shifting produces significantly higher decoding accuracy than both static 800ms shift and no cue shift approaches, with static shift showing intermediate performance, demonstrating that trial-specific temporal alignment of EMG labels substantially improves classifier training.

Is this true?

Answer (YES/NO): NO